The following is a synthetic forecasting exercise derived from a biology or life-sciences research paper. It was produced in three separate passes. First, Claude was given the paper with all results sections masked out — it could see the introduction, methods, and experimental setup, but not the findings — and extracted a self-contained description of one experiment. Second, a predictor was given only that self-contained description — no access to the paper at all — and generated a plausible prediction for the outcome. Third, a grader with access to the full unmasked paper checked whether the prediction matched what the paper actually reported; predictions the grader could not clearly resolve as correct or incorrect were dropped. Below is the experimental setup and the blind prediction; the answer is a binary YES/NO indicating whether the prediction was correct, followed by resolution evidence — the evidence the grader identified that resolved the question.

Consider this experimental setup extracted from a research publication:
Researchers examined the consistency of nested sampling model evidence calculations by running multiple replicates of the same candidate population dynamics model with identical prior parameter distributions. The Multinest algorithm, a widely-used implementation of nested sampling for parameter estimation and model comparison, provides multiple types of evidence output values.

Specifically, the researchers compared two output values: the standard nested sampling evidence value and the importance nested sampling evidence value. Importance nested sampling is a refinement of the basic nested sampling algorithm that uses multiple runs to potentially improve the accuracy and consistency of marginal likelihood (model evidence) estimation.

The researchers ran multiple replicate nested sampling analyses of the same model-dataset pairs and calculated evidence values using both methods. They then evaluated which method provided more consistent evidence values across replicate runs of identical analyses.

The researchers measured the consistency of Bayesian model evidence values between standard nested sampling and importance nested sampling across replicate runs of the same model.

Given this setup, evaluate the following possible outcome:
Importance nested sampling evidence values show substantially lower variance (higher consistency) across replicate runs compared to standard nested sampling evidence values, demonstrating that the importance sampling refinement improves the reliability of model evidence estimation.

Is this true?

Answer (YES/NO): YES